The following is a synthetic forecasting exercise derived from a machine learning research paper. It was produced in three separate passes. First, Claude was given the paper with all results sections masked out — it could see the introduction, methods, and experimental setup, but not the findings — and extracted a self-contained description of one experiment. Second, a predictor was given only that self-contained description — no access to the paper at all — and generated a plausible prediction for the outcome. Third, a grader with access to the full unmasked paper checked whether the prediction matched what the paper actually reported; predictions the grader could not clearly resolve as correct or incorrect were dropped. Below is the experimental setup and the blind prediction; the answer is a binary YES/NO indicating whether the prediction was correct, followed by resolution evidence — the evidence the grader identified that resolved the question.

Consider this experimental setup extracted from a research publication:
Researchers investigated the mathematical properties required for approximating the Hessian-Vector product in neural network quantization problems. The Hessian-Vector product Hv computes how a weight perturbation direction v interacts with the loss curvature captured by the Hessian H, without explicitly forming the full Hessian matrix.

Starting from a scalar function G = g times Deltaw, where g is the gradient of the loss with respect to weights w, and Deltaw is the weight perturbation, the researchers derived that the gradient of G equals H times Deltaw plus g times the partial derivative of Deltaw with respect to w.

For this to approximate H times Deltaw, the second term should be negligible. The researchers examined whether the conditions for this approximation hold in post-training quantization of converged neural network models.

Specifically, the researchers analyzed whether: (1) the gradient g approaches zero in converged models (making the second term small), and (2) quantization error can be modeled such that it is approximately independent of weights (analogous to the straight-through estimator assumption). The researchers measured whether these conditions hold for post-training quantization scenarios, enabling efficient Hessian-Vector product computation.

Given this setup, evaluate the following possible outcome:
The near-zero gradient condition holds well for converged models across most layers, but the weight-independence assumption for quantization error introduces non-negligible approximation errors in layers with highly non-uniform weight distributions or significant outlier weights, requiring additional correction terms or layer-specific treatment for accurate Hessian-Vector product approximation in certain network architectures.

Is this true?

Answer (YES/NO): NO